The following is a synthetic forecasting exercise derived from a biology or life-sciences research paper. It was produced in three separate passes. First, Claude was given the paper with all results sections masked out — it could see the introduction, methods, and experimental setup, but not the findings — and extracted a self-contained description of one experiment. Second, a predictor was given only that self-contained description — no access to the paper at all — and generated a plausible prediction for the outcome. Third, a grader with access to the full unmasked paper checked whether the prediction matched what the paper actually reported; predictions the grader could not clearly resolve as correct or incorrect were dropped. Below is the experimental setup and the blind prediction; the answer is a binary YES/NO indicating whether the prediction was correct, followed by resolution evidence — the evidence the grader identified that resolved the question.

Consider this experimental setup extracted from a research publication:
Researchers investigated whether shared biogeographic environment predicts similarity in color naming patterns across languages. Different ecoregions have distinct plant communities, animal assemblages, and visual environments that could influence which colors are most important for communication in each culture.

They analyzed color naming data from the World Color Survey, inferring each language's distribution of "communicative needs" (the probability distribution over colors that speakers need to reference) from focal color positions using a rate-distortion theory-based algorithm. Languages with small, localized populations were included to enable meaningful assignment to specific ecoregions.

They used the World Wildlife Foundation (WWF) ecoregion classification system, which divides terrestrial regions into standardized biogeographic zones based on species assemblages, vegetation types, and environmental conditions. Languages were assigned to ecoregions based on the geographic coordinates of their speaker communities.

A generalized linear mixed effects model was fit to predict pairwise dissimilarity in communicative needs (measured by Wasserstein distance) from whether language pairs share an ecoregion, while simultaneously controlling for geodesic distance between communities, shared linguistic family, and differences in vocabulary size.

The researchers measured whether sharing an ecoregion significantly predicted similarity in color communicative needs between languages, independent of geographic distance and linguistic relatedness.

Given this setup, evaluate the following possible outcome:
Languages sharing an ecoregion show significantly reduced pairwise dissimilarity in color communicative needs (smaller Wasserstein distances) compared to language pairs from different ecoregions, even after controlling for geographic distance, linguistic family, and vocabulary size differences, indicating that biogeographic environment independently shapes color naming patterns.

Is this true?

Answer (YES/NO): YES